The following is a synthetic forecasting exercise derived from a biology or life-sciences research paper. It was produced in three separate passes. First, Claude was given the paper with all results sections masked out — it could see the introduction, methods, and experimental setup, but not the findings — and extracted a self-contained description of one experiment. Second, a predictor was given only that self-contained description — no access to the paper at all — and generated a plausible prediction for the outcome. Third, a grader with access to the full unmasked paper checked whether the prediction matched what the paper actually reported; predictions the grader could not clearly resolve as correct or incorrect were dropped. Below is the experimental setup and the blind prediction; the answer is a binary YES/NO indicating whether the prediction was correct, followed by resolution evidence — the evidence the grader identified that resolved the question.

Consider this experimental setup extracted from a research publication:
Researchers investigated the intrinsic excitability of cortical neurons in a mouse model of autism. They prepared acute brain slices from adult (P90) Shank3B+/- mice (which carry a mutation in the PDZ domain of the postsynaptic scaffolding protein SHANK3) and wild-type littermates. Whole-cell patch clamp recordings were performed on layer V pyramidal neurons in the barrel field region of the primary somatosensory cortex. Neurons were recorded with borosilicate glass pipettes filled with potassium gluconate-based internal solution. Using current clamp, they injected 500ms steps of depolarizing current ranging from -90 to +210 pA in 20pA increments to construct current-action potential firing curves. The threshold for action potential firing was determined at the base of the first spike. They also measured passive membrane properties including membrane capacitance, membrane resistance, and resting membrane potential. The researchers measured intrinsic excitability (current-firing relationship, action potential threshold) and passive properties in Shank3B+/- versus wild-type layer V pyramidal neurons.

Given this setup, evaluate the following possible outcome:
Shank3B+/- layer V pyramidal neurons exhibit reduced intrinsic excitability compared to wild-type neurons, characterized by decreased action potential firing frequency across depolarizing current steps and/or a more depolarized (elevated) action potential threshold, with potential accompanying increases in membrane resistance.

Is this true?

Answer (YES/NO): NO